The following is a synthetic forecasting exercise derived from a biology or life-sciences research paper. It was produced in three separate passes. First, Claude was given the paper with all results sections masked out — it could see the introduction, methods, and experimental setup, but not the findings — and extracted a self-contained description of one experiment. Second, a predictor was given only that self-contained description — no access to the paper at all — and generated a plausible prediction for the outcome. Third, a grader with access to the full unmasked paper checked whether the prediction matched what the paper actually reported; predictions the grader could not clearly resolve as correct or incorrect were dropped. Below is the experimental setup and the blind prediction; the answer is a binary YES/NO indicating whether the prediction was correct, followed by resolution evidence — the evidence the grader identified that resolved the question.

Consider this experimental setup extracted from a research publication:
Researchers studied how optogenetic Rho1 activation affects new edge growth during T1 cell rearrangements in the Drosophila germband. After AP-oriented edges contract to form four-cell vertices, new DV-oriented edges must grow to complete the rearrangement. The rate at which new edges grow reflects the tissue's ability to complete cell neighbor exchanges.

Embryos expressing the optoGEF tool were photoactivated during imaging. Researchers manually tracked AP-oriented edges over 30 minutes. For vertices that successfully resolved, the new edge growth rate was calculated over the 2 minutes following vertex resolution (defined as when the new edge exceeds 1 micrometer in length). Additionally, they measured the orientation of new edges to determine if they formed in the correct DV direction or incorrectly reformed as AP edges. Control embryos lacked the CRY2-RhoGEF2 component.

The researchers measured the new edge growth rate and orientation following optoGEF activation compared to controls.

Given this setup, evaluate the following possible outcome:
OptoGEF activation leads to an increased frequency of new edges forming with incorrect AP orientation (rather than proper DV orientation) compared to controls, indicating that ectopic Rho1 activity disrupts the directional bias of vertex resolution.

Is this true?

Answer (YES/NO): YES